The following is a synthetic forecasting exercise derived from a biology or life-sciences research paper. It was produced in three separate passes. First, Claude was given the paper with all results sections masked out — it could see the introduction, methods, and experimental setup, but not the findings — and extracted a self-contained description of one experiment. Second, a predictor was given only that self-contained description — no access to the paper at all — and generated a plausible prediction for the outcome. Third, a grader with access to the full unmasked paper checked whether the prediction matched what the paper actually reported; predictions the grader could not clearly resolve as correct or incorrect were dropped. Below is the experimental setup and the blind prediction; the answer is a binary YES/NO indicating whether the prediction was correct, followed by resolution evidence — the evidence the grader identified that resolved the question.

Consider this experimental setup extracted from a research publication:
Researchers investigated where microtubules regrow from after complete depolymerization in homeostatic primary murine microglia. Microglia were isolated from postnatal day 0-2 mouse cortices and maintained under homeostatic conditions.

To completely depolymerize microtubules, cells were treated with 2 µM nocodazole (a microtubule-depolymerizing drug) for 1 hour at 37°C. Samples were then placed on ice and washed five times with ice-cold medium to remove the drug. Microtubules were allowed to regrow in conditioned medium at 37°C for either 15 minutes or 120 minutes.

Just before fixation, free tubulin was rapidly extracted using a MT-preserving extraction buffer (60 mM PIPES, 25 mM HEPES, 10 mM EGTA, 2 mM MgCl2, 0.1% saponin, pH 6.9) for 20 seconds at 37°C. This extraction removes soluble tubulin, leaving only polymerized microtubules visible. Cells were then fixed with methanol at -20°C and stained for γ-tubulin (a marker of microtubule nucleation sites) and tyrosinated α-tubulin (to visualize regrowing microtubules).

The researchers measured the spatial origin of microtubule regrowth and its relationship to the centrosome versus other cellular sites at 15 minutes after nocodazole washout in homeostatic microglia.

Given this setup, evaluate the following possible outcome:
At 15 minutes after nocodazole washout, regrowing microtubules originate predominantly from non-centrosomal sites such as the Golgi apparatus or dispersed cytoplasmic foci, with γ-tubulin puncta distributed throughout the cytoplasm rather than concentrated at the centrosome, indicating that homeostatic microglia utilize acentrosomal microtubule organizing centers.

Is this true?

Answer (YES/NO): NO